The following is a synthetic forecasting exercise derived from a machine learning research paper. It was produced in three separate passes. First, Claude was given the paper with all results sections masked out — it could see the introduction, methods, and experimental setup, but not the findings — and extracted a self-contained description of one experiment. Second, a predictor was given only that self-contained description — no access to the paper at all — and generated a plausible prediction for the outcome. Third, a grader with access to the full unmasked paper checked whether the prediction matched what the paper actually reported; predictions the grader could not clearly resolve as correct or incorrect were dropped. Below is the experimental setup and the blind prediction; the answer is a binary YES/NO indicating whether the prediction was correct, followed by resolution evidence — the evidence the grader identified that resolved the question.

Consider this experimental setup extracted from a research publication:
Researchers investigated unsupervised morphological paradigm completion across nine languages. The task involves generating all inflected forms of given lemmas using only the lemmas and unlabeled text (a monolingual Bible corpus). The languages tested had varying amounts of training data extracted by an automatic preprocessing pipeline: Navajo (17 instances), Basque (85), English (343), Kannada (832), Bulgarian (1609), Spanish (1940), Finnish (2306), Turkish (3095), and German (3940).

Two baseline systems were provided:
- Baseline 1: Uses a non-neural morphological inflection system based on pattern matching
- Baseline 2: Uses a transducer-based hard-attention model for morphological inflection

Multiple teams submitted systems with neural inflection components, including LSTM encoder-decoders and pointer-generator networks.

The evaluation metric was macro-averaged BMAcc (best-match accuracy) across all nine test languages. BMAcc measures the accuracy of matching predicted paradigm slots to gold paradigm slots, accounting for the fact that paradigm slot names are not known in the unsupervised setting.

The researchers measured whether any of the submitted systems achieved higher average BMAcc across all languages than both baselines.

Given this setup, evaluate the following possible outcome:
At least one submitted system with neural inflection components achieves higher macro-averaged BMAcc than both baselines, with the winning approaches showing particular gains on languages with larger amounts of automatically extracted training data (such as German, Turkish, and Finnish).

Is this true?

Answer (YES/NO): NO